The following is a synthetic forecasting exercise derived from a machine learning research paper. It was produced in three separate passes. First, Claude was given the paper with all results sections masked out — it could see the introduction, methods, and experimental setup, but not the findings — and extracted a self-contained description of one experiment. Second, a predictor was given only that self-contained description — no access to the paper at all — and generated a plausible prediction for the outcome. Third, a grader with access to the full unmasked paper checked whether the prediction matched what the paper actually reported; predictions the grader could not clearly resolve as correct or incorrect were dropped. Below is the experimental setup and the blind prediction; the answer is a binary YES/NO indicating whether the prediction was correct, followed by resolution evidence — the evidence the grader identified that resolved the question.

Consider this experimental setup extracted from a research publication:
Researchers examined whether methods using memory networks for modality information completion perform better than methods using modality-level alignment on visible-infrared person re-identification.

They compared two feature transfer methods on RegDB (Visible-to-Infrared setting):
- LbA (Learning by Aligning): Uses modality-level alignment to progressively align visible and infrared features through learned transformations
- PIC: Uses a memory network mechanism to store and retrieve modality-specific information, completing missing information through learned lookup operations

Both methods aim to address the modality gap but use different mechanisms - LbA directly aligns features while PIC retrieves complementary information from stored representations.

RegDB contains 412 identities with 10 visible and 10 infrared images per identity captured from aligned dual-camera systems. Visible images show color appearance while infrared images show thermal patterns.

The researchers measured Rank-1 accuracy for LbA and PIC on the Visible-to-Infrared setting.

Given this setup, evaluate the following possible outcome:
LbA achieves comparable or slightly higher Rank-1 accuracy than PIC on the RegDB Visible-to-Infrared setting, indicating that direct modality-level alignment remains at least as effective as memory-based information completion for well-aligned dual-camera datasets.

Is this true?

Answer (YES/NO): NO